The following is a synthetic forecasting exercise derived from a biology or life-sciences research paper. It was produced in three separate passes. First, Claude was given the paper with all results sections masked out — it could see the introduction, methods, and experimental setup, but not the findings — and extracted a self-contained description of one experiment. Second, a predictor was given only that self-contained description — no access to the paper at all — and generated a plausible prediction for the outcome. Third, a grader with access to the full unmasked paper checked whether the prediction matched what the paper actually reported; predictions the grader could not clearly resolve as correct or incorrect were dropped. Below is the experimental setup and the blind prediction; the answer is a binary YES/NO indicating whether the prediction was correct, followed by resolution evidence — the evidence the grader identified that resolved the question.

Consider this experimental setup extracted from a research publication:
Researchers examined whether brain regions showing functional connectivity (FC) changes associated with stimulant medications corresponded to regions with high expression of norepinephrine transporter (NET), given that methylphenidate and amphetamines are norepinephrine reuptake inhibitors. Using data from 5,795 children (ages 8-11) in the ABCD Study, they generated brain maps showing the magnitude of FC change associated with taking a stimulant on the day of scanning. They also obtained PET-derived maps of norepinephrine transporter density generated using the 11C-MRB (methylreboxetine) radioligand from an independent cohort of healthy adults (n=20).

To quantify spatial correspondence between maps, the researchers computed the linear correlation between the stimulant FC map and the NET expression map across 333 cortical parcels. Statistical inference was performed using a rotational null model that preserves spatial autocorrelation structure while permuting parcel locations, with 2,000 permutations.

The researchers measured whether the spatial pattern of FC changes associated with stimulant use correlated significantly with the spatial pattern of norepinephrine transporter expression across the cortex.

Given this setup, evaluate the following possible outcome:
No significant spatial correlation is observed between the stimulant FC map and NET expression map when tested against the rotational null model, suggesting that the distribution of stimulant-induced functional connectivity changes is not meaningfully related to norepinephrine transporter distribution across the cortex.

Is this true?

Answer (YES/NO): NO